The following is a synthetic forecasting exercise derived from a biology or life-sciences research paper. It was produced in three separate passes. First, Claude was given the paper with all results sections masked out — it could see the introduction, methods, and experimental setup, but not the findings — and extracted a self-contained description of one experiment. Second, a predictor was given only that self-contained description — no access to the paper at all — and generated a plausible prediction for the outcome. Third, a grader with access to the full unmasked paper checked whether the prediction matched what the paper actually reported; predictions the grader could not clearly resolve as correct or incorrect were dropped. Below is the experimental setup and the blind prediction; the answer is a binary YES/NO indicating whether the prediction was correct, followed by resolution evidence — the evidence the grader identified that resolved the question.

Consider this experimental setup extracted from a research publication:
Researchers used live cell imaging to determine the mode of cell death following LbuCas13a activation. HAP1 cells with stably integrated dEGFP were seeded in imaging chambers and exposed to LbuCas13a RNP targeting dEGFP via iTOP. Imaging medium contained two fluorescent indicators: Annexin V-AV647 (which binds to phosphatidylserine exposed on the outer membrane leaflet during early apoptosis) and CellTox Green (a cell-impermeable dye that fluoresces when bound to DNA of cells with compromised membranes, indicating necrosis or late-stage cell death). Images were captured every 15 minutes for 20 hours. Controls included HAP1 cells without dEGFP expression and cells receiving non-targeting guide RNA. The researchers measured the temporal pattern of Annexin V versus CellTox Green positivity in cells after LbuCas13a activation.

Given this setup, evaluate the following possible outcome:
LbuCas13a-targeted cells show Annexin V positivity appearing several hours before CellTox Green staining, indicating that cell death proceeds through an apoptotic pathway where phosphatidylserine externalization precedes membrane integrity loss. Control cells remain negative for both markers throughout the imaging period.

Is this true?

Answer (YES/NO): YES